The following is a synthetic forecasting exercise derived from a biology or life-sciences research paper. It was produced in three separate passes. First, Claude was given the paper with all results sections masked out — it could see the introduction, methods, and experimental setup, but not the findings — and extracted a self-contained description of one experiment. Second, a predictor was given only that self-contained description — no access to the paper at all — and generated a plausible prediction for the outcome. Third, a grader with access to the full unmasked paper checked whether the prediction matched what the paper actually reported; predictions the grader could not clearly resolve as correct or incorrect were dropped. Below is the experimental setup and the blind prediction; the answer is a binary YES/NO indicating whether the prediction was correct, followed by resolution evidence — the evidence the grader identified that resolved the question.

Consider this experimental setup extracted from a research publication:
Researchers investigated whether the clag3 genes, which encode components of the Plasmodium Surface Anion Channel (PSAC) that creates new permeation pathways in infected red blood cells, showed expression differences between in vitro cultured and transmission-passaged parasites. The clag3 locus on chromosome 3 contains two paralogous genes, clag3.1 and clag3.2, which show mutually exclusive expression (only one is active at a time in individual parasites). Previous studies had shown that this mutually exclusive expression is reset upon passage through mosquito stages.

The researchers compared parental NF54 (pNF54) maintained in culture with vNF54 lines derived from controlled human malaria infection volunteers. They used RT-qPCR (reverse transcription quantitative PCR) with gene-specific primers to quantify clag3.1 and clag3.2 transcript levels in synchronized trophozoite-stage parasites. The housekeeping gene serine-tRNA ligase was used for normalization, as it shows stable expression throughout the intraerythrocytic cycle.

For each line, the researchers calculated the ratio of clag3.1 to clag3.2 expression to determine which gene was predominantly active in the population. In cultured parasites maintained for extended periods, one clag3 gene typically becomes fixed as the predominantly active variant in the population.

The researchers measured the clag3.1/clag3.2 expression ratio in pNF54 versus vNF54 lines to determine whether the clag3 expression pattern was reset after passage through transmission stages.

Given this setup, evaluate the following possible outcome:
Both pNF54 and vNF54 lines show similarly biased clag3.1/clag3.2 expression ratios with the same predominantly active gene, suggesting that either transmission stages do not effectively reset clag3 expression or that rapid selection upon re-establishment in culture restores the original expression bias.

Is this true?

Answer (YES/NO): NO